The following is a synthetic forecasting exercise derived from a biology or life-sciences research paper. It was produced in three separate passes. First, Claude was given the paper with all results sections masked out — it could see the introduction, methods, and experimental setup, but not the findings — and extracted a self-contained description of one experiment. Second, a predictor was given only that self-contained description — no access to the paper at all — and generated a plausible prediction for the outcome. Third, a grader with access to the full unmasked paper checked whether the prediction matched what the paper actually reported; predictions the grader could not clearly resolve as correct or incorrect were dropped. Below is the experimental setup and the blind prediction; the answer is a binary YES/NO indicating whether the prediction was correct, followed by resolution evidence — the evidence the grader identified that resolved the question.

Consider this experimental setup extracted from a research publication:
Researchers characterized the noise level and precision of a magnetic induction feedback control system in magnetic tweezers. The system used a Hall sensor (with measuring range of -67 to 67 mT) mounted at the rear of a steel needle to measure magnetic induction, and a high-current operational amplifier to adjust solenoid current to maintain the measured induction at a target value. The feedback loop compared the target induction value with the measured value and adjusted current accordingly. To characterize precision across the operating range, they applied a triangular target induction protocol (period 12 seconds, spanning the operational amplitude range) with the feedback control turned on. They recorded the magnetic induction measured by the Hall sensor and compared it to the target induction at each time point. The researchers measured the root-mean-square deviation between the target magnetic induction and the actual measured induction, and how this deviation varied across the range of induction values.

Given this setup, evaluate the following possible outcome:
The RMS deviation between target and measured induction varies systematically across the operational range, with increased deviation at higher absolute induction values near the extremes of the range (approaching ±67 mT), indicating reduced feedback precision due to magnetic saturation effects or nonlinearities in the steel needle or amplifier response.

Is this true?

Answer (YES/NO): NO